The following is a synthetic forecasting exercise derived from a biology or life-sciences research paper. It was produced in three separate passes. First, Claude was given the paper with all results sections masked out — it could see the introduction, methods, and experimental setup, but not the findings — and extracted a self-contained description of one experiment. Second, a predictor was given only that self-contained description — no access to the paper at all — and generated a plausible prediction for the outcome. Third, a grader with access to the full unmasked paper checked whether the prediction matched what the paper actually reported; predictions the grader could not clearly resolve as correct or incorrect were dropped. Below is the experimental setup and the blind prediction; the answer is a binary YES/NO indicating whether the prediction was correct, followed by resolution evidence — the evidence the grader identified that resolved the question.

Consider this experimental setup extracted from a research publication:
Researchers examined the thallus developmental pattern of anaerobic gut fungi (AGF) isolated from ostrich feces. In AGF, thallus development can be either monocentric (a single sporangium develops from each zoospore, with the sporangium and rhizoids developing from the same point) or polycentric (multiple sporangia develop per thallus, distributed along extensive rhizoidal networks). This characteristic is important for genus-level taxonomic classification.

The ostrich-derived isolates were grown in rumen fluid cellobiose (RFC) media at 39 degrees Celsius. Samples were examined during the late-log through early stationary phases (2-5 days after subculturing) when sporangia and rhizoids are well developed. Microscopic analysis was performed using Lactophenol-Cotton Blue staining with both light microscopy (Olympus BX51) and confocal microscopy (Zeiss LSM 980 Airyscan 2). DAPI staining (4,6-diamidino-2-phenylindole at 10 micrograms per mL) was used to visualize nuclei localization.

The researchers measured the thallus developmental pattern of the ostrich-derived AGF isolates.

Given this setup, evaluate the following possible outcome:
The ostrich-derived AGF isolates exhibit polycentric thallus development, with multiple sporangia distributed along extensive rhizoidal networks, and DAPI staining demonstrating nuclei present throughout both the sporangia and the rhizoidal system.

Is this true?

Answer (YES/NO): NO